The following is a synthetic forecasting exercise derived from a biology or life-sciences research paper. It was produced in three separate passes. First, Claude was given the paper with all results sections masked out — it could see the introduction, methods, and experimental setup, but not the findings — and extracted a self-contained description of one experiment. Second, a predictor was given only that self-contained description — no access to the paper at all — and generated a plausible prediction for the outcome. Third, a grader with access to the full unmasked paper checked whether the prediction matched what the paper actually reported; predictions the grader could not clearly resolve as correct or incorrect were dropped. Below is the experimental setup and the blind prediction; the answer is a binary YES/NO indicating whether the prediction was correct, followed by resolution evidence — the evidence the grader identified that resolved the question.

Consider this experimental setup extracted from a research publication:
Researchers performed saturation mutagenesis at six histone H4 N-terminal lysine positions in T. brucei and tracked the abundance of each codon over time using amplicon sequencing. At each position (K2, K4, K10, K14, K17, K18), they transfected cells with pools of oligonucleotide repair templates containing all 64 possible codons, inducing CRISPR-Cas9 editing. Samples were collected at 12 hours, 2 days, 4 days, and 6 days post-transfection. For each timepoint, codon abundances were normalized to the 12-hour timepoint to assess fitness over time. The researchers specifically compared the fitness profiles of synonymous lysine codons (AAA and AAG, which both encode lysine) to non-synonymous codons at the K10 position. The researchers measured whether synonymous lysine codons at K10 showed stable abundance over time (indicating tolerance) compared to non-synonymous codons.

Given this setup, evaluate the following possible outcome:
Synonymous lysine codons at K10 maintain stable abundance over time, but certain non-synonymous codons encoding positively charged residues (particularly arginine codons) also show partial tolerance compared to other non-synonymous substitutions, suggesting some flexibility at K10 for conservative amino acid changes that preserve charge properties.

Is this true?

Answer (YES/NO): NO